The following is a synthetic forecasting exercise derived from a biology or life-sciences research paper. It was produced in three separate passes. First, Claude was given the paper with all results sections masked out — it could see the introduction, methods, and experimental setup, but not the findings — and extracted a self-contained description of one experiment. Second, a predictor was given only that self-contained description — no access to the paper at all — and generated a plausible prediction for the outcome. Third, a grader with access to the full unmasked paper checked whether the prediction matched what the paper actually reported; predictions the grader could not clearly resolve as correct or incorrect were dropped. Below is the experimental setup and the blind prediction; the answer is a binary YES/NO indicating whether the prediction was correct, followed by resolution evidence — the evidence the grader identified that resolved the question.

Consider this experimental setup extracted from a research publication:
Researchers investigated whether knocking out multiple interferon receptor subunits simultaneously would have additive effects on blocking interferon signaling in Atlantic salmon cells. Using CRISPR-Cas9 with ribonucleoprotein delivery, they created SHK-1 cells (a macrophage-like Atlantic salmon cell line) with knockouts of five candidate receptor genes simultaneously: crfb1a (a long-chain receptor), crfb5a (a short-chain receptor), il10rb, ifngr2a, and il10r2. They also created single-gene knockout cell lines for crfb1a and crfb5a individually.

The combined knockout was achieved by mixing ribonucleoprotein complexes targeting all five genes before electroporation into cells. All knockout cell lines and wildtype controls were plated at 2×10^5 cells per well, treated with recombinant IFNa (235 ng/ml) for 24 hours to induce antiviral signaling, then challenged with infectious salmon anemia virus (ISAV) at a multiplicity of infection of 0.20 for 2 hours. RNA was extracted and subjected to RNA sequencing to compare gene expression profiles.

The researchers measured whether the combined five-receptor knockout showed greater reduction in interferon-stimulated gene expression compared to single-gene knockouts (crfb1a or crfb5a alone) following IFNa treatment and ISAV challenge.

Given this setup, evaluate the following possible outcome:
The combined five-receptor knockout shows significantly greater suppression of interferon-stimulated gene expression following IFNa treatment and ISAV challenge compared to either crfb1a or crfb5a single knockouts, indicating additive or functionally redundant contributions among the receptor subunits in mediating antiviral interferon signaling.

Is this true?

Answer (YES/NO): NO